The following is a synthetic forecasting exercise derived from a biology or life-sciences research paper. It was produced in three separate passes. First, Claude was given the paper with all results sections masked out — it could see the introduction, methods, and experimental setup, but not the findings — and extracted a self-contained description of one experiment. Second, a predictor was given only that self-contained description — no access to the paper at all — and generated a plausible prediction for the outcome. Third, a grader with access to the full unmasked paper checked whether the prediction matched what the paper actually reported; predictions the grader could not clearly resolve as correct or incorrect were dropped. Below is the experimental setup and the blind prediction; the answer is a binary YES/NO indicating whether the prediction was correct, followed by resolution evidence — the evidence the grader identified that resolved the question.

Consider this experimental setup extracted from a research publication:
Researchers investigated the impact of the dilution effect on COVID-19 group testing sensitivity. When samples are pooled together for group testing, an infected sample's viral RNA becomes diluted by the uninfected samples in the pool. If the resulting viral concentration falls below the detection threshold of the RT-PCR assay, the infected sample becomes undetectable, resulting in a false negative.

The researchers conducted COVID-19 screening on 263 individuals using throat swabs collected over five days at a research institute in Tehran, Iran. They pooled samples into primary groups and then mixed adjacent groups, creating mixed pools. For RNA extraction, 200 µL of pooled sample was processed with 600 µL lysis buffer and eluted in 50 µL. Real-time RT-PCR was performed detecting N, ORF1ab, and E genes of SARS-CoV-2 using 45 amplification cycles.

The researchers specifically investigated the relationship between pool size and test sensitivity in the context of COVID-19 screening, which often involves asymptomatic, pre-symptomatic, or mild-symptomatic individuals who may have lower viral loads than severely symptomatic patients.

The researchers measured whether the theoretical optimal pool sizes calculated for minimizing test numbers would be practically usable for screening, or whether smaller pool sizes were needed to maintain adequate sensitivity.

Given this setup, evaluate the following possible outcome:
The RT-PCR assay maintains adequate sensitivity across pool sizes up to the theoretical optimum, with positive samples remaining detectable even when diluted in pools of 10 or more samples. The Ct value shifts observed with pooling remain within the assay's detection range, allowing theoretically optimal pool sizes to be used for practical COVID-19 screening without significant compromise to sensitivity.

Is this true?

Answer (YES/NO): NO